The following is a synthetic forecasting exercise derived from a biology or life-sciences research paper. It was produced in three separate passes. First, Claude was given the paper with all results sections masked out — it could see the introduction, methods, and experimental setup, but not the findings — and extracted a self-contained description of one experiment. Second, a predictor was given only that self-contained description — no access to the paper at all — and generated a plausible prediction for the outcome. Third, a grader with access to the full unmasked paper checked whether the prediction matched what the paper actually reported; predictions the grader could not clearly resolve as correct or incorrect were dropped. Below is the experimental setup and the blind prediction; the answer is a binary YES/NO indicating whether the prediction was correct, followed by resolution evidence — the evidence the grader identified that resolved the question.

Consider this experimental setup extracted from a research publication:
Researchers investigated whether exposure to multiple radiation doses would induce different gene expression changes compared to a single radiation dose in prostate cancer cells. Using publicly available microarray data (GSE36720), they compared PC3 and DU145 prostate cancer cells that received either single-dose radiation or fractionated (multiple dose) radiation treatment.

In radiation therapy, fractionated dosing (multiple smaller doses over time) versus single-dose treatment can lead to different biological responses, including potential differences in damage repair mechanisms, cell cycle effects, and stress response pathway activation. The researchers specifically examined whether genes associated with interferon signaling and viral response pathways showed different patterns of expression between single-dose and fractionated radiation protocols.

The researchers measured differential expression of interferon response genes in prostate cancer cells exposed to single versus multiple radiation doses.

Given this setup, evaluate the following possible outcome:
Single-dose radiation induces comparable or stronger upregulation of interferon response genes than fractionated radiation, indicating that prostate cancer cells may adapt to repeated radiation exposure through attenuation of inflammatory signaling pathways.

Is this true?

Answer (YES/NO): NO